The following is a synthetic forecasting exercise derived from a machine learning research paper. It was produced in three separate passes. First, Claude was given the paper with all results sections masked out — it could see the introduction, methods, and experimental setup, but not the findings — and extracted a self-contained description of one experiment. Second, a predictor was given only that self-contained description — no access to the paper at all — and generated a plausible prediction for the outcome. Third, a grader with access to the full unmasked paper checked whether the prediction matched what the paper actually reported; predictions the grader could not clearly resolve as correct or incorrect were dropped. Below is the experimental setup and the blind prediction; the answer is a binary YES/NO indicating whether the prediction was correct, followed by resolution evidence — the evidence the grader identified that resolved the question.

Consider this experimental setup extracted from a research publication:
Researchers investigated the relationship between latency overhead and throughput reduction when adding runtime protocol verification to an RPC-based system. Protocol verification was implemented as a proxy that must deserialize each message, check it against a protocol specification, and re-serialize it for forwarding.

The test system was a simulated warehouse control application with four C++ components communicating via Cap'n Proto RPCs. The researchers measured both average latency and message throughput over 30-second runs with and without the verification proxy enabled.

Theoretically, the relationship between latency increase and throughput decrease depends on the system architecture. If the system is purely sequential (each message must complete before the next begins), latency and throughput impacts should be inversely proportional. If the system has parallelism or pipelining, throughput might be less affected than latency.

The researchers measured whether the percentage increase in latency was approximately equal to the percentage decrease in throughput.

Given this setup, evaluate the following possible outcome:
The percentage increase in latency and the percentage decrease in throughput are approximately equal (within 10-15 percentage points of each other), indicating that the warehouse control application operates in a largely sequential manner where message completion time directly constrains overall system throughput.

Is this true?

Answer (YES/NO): YES